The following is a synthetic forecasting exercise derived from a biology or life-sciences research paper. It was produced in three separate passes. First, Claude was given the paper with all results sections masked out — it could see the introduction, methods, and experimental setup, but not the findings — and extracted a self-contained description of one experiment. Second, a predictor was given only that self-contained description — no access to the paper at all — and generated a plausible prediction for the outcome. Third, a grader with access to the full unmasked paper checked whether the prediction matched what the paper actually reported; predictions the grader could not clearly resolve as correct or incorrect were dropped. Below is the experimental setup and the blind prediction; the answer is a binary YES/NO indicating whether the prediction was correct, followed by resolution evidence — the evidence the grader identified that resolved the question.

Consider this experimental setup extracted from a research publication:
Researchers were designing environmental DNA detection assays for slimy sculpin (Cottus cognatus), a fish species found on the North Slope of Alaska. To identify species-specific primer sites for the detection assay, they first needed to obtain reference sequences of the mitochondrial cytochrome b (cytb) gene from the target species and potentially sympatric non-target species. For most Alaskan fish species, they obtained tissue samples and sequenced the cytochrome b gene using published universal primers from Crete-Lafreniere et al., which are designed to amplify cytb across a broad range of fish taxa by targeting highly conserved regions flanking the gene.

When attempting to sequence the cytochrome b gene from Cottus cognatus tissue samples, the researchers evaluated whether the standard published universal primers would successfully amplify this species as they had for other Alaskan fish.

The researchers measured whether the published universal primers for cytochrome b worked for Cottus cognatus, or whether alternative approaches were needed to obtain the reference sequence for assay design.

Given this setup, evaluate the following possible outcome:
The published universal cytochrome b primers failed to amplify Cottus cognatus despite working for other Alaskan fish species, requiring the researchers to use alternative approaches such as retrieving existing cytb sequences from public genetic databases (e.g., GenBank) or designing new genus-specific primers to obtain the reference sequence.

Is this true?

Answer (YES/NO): NO